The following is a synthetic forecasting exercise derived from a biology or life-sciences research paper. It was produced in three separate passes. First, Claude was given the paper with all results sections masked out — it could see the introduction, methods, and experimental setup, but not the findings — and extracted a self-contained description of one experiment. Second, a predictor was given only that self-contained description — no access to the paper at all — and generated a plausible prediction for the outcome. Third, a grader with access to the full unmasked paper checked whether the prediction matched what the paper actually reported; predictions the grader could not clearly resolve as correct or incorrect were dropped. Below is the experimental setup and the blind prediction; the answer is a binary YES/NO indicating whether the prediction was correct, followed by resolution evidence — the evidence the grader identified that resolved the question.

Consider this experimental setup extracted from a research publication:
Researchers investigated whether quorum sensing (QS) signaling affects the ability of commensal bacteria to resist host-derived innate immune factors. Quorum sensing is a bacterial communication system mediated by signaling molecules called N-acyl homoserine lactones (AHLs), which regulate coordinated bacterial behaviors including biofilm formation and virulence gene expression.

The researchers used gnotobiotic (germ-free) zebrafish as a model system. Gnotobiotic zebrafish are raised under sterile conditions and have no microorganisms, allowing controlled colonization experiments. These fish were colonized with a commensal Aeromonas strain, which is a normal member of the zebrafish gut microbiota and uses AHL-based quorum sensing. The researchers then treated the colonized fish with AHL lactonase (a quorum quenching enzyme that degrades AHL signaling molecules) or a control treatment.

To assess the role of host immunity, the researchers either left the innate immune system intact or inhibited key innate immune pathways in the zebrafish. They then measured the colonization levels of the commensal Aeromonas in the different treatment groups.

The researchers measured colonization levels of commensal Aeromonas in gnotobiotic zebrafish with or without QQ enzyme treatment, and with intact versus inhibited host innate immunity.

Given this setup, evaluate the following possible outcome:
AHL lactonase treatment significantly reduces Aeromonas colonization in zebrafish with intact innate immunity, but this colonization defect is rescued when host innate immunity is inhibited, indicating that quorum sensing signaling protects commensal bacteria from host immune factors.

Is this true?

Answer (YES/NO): YES